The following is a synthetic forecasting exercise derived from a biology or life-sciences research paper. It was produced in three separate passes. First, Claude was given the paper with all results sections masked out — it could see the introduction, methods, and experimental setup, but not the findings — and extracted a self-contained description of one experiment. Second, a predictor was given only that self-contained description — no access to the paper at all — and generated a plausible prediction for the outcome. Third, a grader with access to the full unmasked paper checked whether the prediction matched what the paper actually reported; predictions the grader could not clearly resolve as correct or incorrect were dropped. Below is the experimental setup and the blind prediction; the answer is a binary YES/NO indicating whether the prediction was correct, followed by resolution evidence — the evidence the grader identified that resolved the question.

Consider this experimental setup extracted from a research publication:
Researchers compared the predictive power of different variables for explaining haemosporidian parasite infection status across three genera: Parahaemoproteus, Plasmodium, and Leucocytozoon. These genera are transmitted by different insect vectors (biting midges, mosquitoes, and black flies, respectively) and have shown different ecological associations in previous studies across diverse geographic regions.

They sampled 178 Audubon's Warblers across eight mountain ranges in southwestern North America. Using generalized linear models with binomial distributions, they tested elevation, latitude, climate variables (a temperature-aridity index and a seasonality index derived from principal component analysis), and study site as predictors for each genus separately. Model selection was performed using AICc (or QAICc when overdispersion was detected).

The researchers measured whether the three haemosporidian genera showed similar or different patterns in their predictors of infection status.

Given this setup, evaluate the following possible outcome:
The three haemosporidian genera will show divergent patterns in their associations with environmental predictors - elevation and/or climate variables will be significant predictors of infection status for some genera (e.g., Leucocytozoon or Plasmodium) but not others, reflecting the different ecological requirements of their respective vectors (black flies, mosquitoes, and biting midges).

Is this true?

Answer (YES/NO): NO